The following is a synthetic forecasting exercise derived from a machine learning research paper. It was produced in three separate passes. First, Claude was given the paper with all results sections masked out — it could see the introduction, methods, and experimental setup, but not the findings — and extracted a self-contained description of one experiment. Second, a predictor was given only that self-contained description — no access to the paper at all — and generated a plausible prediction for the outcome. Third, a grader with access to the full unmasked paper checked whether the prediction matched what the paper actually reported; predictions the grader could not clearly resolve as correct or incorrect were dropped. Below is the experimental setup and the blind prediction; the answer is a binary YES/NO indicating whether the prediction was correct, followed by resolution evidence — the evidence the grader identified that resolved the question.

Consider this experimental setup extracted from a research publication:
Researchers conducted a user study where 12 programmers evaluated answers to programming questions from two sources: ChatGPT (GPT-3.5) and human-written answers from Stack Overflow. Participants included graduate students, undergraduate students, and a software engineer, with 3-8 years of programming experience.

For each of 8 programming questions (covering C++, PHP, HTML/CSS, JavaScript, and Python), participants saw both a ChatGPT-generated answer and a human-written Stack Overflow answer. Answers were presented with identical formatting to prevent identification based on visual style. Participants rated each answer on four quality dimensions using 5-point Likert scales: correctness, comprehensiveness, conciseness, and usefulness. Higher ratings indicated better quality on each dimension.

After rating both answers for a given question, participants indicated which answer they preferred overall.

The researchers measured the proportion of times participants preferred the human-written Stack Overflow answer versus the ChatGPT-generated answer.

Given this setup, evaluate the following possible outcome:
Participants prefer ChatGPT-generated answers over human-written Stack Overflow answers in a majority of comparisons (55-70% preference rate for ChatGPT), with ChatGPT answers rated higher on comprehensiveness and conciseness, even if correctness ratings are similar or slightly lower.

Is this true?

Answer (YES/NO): NO